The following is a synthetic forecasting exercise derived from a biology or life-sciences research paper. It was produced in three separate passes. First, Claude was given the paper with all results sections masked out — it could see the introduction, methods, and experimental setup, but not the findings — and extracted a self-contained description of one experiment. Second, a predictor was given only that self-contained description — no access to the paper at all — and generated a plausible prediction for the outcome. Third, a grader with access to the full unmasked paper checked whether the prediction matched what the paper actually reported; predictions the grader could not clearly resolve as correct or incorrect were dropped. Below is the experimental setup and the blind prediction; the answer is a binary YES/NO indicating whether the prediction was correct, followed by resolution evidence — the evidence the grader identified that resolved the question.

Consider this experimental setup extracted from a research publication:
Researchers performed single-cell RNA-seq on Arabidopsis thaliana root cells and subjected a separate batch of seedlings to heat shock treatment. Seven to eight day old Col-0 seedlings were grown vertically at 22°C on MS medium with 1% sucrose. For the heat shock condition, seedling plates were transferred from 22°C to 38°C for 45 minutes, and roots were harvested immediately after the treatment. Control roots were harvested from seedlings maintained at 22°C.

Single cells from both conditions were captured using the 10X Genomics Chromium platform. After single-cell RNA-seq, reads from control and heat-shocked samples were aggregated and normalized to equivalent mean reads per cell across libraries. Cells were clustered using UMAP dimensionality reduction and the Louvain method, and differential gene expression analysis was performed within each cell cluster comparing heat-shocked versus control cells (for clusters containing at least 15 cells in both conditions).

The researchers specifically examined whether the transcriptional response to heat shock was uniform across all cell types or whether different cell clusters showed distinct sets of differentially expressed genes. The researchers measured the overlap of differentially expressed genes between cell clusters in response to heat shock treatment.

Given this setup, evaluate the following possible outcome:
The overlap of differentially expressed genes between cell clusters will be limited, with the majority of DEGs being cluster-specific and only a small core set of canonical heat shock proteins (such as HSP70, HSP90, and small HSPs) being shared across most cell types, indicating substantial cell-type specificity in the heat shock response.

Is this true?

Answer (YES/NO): NO